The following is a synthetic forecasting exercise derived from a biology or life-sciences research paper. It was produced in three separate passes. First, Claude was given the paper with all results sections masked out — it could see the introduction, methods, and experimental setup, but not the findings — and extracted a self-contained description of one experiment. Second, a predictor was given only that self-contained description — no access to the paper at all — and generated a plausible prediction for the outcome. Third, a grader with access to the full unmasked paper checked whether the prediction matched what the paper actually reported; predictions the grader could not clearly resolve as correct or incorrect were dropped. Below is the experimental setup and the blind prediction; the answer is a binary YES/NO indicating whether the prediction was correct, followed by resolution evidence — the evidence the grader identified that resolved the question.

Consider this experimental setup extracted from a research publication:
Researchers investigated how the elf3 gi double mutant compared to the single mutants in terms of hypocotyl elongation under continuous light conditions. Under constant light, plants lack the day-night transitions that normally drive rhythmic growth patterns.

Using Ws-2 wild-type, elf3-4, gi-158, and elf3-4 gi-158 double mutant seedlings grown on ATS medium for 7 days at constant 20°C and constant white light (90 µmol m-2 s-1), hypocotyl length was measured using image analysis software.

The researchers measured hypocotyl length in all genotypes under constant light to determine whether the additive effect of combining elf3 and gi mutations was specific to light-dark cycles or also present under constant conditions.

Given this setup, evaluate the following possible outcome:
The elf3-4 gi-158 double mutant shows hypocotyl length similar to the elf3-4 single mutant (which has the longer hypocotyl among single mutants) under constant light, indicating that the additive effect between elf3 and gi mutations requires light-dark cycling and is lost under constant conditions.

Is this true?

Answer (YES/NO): NO